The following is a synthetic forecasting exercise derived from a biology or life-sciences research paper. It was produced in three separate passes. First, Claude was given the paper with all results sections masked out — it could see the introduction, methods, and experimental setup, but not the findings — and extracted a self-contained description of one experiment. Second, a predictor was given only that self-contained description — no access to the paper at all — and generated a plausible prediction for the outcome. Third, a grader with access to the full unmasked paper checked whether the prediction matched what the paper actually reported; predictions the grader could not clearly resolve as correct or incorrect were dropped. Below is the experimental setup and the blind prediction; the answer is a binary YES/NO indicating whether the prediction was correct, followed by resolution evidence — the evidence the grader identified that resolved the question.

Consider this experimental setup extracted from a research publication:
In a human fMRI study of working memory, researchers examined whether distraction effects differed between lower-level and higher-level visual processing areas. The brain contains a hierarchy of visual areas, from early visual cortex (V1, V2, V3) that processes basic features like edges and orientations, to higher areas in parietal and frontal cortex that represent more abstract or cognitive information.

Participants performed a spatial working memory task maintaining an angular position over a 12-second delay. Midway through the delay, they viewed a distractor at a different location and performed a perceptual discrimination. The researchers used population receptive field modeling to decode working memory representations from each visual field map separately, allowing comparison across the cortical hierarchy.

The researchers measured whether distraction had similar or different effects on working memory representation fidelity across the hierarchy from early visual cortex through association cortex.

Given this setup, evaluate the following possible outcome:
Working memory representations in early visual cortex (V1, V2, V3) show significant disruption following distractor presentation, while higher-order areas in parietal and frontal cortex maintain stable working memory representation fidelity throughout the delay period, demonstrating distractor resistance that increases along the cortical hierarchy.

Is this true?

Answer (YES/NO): NO